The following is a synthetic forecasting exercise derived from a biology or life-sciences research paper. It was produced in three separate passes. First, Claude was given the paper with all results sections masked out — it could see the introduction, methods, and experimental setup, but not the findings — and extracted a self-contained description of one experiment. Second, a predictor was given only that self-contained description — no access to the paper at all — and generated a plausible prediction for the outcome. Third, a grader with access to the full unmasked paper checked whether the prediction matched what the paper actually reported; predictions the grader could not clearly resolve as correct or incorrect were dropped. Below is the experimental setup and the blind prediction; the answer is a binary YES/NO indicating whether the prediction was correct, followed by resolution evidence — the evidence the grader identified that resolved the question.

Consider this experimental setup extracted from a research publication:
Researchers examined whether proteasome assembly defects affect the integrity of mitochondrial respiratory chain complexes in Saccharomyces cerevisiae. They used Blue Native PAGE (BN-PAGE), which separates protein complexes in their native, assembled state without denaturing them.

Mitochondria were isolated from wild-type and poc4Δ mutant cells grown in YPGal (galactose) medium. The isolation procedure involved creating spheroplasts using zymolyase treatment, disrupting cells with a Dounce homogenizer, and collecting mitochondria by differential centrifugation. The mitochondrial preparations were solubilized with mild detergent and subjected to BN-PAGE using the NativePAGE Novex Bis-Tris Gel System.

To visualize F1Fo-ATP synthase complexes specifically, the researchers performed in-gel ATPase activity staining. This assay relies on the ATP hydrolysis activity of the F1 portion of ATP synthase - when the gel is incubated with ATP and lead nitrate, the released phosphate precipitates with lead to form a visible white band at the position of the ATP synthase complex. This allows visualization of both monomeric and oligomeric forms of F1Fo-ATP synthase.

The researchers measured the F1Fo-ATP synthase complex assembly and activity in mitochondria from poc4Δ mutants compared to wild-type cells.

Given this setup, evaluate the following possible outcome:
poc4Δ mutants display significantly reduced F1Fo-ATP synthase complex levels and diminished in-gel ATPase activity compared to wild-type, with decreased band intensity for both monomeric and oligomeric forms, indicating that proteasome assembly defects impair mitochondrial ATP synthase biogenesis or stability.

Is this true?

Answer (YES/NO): NO